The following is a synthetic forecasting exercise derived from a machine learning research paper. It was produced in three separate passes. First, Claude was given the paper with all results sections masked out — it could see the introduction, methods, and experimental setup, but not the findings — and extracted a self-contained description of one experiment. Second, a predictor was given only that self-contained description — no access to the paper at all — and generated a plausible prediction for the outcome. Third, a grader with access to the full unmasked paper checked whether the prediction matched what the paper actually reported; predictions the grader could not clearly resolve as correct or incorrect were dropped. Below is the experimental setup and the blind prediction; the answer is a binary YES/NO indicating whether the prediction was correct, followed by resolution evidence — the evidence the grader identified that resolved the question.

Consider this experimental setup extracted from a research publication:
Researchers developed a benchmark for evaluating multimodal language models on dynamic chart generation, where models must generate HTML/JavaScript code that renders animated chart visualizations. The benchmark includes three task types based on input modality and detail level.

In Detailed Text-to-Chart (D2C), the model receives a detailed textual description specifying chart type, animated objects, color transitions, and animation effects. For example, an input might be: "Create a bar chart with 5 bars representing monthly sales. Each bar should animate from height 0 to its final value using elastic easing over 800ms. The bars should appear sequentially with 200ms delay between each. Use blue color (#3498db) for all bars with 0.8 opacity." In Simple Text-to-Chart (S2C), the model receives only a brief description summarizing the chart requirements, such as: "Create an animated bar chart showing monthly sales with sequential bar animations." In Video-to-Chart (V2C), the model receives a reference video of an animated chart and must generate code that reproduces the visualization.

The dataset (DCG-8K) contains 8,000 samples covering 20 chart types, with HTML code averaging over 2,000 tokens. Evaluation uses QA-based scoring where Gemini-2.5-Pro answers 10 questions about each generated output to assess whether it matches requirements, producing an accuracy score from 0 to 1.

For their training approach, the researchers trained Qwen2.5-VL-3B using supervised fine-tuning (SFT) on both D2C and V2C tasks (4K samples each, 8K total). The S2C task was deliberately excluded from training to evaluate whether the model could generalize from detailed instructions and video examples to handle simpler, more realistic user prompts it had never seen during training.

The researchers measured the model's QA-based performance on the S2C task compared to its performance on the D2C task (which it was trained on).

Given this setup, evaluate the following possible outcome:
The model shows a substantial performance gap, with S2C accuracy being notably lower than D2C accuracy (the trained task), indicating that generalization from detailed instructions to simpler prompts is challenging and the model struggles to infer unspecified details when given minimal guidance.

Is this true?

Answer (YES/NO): NO